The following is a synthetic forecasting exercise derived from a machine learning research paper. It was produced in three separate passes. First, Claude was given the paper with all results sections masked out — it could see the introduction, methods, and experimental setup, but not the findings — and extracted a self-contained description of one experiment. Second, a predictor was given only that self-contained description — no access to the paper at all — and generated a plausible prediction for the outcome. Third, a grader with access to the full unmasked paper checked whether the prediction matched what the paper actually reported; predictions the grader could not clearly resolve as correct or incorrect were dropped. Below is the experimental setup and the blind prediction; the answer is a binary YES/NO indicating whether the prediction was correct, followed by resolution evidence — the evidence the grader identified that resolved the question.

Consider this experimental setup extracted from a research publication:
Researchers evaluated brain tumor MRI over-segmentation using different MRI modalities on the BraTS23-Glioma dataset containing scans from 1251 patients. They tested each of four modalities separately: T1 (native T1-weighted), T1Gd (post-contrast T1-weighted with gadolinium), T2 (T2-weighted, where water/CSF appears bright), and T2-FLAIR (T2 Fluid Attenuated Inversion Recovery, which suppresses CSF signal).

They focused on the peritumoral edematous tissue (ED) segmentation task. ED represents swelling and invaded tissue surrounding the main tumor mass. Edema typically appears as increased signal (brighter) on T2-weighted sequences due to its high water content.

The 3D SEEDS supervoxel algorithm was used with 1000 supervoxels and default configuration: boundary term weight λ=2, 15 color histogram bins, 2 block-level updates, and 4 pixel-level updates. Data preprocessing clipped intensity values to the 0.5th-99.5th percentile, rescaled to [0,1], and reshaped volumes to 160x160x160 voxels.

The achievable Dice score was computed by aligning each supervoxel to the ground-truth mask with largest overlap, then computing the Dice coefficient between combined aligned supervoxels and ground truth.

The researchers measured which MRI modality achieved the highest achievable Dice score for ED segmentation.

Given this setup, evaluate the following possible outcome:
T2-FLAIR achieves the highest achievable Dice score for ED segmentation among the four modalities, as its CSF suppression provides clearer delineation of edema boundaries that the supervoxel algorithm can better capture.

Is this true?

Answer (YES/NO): YES